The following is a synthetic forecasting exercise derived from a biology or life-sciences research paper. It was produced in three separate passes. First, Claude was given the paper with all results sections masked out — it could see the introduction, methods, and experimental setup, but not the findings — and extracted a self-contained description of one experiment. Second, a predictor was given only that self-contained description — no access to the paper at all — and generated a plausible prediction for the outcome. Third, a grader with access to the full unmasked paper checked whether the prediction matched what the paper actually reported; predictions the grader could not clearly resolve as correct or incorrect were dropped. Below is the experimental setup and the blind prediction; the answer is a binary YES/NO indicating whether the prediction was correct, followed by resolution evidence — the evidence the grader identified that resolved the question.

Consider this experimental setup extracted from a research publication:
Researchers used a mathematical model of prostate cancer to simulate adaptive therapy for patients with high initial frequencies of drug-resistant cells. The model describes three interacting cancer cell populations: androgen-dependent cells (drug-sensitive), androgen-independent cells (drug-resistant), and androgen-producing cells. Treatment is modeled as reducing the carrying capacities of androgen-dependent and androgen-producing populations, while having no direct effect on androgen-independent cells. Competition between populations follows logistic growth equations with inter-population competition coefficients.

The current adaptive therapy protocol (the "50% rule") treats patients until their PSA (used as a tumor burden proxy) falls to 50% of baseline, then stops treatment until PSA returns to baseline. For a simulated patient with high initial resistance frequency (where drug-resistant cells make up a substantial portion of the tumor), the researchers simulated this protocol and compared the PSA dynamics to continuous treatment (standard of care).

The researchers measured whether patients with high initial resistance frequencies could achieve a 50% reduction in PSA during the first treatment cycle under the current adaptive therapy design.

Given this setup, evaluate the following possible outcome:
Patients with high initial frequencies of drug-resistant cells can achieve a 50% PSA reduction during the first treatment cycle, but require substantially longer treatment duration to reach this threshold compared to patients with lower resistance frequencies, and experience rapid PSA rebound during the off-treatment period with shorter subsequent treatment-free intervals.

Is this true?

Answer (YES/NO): NO